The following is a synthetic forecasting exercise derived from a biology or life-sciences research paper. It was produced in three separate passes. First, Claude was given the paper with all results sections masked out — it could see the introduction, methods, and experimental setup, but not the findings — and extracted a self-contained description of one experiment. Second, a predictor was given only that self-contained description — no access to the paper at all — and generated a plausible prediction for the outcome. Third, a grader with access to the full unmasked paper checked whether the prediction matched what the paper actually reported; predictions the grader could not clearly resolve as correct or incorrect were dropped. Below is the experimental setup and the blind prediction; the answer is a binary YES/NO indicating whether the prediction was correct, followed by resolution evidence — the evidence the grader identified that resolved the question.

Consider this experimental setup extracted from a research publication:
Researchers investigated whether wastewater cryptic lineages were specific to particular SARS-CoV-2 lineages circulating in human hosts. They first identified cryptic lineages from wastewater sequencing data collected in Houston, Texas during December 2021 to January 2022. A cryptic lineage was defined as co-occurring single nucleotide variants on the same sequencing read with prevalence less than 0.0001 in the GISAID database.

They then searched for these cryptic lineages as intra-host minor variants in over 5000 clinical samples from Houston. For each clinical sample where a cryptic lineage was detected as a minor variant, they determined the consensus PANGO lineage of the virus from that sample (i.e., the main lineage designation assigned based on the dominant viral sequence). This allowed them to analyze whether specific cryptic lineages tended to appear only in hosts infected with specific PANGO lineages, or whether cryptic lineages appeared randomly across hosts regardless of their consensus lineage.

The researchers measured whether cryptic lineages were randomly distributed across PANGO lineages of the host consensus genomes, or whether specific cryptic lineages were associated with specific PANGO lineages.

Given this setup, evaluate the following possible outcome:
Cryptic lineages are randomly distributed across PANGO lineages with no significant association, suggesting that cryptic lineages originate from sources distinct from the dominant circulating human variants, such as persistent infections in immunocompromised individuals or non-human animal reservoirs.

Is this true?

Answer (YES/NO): NO